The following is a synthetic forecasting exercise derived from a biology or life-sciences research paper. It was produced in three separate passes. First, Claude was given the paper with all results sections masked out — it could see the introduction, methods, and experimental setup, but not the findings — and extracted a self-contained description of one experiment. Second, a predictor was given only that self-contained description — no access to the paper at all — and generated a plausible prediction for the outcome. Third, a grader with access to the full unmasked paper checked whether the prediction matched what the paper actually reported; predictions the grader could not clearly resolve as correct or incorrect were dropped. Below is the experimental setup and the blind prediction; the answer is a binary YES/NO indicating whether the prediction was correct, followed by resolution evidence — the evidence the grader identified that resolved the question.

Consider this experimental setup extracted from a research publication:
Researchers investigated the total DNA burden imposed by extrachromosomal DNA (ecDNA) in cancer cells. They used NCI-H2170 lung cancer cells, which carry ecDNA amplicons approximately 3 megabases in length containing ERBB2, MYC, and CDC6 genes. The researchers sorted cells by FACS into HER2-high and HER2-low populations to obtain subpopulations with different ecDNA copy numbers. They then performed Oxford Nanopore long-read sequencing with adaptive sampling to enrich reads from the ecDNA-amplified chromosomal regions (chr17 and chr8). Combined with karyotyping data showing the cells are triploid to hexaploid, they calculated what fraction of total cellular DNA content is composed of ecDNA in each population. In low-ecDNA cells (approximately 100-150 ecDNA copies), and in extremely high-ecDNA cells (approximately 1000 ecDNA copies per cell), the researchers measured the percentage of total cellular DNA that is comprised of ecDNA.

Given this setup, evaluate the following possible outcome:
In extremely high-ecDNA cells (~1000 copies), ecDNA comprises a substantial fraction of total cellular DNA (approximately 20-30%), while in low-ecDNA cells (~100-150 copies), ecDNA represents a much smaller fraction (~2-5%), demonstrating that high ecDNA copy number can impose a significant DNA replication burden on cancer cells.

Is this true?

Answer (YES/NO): NO